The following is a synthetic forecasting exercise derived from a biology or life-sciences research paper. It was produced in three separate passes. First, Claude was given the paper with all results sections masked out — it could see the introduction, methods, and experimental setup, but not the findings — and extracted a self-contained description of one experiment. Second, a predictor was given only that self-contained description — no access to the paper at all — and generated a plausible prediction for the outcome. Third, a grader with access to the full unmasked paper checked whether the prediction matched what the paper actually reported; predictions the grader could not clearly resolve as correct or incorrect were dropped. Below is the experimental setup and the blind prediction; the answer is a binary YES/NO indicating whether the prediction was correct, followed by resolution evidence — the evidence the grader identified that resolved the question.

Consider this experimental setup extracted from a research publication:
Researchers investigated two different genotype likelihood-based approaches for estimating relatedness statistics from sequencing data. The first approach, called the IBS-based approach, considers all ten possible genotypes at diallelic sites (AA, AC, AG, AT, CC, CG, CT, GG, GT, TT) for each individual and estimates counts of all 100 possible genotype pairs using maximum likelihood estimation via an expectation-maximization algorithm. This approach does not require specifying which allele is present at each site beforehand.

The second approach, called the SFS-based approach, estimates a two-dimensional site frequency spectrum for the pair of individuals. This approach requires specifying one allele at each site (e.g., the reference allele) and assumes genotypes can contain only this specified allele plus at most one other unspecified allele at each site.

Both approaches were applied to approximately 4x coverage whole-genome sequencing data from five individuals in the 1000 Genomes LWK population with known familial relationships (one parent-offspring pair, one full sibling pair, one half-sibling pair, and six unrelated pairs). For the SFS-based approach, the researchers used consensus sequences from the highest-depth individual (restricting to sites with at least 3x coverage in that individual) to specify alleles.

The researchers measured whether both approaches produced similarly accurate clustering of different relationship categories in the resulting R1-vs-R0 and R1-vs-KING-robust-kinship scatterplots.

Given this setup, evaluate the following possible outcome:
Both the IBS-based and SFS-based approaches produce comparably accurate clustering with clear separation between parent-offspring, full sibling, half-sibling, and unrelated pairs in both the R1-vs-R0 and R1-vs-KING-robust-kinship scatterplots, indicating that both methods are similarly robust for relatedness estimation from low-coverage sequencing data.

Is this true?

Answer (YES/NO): YES